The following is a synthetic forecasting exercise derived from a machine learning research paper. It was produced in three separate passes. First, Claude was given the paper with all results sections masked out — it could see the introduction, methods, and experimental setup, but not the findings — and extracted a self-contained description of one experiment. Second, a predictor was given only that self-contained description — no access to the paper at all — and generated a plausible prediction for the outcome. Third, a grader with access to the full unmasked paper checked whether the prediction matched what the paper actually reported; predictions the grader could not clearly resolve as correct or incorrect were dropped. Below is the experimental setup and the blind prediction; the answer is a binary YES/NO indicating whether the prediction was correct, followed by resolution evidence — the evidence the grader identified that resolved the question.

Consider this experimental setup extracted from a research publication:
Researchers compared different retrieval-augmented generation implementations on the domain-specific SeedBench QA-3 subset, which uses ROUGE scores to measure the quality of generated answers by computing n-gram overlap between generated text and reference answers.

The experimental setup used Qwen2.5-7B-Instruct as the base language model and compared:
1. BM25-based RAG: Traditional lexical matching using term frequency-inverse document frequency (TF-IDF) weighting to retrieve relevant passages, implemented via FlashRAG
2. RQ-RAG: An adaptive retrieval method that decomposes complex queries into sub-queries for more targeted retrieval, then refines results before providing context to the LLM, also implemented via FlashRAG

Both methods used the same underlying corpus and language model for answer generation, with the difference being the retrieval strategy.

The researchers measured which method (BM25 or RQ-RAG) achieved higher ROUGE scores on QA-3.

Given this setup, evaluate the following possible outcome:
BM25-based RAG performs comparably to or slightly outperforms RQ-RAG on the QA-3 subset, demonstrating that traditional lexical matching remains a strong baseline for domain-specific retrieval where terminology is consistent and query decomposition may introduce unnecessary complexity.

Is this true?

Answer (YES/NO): NO